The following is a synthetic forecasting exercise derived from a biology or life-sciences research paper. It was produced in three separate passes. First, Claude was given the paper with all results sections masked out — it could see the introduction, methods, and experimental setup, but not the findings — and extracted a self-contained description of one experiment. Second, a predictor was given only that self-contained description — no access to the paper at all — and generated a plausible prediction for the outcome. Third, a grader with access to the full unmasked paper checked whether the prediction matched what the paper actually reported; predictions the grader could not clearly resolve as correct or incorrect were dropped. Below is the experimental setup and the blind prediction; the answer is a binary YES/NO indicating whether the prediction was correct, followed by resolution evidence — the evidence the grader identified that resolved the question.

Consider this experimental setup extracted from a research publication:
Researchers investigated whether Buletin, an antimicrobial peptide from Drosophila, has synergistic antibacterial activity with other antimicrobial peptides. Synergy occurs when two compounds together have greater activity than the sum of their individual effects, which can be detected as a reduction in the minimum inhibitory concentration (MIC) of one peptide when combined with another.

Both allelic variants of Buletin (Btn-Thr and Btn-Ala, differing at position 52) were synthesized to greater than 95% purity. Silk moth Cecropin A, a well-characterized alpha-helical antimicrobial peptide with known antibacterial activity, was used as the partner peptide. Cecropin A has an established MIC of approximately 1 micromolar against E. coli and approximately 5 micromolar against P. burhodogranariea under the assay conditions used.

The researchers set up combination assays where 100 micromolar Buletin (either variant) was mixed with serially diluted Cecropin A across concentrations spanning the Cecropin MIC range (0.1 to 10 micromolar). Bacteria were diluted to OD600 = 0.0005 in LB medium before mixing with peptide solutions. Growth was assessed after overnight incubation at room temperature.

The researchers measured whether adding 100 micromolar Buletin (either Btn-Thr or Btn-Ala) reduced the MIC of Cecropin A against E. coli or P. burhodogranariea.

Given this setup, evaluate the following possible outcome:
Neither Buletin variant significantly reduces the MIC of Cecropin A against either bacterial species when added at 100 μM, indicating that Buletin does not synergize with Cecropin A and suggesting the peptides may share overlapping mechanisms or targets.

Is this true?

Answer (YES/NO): YES